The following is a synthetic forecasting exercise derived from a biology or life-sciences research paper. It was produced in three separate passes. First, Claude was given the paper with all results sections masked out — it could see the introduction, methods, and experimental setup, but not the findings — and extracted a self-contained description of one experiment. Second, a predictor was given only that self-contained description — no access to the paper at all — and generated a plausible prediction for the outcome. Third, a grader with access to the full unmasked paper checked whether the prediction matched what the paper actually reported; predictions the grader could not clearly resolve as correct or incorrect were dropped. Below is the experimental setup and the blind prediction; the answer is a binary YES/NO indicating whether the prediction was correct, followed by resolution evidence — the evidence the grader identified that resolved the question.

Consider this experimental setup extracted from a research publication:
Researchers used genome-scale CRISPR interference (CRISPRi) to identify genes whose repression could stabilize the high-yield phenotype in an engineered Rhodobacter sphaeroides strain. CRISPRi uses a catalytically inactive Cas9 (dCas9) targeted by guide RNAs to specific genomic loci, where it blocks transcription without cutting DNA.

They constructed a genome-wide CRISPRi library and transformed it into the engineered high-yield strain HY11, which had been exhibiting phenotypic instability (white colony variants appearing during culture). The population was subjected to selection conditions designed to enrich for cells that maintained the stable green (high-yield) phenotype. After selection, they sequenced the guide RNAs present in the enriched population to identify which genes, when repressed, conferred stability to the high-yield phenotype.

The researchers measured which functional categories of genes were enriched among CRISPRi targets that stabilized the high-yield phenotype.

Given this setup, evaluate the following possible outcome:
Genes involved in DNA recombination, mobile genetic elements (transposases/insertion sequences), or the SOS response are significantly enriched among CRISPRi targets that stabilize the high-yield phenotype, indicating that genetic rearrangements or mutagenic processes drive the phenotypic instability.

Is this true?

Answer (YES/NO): NO